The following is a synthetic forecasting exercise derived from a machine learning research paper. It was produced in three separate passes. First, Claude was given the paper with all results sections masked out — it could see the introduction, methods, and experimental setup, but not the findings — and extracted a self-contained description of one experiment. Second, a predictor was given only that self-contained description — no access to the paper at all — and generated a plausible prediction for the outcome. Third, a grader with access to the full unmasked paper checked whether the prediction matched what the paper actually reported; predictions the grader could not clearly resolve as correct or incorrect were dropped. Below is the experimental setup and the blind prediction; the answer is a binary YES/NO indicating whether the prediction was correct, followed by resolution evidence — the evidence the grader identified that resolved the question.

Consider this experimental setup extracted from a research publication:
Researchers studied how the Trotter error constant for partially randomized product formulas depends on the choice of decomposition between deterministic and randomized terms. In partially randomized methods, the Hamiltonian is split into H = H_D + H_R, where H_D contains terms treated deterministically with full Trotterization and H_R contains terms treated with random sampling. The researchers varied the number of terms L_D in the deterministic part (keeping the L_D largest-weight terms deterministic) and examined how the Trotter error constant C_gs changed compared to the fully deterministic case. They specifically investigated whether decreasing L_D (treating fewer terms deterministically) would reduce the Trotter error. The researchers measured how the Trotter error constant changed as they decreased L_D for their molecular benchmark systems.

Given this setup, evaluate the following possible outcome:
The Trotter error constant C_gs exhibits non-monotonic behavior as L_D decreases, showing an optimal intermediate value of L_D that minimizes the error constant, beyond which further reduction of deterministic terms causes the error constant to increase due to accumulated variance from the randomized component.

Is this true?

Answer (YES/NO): NO